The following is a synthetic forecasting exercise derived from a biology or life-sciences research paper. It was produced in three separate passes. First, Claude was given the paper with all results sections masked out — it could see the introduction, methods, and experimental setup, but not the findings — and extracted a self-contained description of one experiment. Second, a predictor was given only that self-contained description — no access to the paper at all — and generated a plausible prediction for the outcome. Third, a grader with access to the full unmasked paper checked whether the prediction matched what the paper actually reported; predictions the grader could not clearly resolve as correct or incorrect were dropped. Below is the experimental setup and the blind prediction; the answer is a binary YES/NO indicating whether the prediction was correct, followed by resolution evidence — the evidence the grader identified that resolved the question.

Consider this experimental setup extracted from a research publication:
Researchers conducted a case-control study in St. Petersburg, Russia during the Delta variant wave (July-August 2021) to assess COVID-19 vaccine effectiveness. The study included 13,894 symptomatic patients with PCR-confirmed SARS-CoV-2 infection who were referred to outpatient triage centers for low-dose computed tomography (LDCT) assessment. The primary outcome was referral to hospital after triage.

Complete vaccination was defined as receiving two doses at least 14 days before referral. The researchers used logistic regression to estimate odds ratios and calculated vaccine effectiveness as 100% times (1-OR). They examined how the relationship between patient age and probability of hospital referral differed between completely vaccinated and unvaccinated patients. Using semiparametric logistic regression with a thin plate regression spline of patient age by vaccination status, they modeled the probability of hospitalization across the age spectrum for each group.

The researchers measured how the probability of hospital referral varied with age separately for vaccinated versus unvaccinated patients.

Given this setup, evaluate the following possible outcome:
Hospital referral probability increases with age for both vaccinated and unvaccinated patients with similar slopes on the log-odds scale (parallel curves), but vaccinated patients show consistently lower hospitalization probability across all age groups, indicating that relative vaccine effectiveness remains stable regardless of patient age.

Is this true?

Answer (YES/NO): NO